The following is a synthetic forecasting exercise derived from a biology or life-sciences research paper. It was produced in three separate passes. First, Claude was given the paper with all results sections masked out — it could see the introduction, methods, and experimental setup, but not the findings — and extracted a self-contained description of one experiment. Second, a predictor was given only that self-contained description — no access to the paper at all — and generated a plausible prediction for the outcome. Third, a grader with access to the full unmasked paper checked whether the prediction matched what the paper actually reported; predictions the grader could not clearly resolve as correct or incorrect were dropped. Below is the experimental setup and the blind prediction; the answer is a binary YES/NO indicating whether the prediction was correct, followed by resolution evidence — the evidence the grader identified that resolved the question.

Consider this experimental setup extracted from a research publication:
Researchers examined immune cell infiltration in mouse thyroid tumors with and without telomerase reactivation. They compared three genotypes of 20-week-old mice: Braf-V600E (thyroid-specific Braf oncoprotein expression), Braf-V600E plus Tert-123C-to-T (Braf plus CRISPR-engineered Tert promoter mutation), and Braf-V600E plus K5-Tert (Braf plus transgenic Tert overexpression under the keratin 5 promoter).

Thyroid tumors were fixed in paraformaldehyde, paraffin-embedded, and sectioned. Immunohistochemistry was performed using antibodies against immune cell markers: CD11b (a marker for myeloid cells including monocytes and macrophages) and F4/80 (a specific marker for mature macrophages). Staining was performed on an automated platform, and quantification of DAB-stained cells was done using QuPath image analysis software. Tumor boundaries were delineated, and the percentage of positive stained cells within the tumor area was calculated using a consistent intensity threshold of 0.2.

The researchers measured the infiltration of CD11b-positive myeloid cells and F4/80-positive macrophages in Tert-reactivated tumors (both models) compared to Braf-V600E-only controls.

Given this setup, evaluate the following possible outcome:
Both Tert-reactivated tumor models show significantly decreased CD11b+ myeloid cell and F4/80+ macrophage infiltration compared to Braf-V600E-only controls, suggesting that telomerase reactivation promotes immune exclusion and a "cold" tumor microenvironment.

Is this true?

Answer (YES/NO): NO